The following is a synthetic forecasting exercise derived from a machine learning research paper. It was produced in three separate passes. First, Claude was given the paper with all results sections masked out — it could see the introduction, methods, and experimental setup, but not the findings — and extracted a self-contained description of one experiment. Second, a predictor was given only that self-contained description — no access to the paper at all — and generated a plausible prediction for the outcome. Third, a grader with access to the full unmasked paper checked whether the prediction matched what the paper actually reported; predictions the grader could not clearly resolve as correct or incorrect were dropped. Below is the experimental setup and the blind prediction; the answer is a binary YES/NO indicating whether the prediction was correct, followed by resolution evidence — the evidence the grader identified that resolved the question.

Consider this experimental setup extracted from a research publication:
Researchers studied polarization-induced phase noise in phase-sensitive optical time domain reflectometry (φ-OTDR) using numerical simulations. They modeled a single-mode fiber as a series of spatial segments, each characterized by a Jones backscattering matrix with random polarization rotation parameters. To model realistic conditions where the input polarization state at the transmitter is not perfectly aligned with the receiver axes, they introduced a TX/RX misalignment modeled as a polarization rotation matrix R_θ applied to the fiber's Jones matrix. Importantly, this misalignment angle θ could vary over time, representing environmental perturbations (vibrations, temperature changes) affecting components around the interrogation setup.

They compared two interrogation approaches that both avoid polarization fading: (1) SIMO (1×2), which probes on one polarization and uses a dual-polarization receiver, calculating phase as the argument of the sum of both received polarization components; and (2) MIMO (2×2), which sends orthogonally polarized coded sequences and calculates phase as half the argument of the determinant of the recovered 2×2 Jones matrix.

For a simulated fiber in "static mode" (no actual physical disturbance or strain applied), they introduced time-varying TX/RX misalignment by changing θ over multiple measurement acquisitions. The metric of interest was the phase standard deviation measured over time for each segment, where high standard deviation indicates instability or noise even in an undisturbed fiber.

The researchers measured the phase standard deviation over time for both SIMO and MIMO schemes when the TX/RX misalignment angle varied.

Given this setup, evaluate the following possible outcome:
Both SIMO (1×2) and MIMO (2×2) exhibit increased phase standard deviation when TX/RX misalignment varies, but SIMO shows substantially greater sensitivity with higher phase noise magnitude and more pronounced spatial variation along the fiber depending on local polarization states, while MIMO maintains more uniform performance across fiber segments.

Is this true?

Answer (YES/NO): NO